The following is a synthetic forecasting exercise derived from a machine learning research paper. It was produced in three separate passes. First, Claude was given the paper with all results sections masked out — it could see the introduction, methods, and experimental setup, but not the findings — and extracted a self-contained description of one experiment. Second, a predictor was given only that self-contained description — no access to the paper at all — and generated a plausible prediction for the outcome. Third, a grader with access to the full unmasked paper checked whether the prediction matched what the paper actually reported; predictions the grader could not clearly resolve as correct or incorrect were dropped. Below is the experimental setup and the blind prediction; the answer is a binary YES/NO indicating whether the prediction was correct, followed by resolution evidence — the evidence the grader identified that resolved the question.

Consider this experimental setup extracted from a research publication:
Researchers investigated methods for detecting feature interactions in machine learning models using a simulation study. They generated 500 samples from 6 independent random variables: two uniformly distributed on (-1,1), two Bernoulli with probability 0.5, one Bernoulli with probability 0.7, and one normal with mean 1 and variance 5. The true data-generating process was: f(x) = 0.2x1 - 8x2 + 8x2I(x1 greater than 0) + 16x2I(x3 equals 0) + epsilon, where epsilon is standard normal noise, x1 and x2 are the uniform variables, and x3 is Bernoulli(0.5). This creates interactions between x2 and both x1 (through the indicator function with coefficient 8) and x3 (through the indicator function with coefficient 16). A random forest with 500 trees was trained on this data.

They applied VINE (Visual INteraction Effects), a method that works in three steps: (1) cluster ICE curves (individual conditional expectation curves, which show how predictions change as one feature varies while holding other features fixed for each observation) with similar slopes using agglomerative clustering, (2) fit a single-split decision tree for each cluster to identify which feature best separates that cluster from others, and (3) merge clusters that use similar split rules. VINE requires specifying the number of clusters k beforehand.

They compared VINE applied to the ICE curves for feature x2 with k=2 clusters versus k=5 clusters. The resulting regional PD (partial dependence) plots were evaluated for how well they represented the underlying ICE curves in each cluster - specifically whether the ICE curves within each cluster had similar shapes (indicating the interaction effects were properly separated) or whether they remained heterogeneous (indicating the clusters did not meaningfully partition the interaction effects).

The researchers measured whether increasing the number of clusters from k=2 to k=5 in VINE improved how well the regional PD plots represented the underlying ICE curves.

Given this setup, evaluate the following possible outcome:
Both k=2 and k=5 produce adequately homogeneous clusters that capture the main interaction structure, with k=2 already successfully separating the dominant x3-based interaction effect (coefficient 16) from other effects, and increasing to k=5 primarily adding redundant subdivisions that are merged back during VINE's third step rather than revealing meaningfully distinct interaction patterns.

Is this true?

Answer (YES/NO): NO